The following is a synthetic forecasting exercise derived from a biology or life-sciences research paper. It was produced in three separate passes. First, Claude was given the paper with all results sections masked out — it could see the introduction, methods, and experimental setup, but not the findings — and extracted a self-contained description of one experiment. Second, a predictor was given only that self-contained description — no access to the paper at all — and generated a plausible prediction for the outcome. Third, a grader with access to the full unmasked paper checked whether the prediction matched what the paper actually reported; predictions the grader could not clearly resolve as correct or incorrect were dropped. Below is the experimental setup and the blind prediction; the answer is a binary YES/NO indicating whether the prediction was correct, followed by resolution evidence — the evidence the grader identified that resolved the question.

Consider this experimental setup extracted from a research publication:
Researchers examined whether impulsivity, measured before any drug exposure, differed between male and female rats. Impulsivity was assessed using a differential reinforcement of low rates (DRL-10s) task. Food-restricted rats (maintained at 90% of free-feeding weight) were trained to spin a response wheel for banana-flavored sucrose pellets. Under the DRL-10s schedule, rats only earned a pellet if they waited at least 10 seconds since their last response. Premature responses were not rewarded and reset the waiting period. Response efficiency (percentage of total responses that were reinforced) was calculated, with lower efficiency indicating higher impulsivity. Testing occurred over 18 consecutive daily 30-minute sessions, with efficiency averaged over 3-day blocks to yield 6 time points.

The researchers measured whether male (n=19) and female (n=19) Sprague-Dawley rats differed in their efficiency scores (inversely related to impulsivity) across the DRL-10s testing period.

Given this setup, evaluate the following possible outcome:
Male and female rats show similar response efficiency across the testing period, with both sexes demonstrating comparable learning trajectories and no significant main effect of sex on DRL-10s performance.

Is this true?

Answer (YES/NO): YES